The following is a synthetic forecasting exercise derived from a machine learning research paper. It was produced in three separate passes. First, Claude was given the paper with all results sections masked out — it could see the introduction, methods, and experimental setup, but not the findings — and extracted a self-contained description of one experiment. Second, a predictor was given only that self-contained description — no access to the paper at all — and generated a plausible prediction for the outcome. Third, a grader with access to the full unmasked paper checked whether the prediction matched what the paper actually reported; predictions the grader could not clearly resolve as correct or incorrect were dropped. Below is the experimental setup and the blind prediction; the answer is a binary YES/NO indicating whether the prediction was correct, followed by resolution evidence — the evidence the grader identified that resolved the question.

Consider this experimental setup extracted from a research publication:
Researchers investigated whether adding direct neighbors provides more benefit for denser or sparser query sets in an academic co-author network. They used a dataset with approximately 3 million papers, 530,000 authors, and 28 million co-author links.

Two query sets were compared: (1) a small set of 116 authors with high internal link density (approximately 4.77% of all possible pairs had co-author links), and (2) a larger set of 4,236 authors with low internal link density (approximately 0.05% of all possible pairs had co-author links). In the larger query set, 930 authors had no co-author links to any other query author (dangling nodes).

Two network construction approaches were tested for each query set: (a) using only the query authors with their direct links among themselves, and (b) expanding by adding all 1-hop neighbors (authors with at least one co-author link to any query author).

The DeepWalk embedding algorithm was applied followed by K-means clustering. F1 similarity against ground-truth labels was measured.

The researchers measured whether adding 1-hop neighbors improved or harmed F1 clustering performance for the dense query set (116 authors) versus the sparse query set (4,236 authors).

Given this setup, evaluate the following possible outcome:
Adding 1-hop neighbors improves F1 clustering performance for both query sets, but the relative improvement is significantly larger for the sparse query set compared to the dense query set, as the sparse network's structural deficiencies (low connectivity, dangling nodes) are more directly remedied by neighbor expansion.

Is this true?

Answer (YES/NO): NO